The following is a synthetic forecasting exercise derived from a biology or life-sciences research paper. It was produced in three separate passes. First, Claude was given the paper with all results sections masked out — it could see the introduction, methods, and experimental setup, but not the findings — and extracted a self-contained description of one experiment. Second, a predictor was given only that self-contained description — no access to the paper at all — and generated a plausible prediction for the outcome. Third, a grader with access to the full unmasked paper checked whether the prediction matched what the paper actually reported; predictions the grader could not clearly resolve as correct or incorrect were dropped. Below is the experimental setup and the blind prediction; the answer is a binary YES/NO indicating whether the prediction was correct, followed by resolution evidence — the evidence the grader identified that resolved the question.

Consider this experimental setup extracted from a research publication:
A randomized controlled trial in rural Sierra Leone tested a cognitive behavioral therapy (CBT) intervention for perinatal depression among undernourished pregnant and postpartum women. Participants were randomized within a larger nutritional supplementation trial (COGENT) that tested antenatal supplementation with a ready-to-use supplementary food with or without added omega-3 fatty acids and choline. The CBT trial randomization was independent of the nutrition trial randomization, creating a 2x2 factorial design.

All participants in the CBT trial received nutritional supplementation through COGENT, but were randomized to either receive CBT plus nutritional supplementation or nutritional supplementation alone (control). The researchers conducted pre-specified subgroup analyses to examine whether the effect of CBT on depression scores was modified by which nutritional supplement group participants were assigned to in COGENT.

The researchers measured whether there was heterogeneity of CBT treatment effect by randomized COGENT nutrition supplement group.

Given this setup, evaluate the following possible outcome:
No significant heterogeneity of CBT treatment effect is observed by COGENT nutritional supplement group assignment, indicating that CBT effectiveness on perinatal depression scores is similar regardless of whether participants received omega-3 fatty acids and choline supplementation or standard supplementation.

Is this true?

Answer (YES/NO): YES